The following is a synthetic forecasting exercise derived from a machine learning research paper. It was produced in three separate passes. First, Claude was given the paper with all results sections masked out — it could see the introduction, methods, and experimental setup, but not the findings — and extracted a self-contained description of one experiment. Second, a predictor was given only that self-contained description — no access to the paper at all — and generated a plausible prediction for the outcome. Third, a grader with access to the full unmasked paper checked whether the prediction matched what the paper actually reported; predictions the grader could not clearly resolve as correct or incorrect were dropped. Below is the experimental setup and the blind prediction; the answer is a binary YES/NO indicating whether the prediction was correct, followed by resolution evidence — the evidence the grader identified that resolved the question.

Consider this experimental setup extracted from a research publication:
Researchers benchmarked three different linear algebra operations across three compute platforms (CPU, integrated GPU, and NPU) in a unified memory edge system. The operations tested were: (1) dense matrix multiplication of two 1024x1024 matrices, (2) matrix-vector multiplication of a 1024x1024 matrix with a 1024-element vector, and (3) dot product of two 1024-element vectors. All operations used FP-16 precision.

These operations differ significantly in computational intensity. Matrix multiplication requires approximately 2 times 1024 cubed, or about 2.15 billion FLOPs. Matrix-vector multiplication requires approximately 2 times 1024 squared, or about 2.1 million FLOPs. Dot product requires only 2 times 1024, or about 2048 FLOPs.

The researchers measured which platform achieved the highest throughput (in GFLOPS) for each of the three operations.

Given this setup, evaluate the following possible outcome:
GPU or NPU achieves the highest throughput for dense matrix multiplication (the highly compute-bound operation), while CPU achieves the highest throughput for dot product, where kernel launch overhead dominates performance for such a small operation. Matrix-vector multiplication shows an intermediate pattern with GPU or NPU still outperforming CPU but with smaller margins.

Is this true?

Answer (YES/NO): NO